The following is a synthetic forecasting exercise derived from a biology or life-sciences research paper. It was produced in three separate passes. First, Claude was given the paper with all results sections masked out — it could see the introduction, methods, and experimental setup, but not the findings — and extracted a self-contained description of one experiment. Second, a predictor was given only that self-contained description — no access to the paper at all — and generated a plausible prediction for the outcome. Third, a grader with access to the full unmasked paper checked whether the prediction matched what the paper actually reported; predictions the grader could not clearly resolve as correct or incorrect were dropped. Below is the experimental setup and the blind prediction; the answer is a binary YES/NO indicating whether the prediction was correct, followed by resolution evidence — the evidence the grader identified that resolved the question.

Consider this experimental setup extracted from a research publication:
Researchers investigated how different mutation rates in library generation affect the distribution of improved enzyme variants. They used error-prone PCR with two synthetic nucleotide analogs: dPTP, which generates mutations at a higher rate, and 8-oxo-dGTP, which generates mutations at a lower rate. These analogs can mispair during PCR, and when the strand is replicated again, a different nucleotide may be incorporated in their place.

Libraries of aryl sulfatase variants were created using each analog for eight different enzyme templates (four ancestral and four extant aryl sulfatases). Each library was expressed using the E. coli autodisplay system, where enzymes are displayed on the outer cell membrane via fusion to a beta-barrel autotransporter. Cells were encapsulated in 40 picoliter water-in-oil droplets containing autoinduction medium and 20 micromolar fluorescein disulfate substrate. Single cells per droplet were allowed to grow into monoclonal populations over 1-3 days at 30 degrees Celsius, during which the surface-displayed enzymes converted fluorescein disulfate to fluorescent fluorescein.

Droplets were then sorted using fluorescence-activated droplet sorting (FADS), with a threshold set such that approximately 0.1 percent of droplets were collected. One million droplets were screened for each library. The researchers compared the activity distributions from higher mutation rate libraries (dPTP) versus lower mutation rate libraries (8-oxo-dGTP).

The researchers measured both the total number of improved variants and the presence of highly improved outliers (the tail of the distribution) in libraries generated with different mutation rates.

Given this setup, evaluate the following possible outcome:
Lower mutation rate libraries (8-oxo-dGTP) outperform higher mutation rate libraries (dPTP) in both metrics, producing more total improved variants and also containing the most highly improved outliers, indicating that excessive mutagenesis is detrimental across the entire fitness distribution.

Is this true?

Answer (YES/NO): NO